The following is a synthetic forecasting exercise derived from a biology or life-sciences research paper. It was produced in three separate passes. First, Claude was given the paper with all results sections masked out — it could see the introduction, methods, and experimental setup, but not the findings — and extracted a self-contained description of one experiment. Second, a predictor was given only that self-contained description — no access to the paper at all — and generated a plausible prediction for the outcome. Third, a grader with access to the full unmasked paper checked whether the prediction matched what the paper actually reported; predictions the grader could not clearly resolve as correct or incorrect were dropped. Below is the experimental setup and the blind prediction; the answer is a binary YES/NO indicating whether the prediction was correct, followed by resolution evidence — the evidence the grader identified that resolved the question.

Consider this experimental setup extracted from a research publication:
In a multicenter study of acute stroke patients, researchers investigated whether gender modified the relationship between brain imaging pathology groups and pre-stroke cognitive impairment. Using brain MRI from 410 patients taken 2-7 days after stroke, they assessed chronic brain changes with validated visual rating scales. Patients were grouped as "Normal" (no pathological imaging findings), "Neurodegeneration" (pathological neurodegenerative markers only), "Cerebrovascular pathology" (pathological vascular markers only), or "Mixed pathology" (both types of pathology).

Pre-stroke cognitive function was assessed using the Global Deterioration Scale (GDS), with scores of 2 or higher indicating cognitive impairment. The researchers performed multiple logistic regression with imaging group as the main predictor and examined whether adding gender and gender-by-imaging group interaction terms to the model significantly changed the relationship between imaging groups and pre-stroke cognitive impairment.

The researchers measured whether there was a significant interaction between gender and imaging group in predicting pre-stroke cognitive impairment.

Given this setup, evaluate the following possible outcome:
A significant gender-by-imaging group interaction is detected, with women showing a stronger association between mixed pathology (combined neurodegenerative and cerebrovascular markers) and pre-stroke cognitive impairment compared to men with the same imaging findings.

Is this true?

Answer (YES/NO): NO